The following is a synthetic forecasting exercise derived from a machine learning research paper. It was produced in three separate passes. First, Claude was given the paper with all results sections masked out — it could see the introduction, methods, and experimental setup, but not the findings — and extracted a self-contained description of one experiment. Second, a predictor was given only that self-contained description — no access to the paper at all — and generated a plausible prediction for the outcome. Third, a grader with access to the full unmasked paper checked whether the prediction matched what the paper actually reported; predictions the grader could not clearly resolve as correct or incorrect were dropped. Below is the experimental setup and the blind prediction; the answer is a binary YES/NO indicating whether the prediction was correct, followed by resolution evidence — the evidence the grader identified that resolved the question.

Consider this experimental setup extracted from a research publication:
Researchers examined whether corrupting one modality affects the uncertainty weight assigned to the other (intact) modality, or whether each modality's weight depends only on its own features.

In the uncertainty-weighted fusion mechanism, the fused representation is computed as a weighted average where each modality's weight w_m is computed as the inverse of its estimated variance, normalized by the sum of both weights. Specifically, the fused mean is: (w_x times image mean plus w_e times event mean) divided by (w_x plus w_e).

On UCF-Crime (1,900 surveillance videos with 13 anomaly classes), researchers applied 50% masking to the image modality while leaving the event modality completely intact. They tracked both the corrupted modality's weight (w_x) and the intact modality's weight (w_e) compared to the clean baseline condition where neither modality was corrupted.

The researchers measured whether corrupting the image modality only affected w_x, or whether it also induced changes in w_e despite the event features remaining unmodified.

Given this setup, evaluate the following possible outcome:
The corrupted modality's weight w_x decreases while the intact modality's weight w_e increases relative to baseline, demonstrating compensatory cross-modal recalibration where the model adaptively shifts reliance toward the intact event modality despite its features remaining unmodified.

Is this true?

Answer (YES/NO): YES